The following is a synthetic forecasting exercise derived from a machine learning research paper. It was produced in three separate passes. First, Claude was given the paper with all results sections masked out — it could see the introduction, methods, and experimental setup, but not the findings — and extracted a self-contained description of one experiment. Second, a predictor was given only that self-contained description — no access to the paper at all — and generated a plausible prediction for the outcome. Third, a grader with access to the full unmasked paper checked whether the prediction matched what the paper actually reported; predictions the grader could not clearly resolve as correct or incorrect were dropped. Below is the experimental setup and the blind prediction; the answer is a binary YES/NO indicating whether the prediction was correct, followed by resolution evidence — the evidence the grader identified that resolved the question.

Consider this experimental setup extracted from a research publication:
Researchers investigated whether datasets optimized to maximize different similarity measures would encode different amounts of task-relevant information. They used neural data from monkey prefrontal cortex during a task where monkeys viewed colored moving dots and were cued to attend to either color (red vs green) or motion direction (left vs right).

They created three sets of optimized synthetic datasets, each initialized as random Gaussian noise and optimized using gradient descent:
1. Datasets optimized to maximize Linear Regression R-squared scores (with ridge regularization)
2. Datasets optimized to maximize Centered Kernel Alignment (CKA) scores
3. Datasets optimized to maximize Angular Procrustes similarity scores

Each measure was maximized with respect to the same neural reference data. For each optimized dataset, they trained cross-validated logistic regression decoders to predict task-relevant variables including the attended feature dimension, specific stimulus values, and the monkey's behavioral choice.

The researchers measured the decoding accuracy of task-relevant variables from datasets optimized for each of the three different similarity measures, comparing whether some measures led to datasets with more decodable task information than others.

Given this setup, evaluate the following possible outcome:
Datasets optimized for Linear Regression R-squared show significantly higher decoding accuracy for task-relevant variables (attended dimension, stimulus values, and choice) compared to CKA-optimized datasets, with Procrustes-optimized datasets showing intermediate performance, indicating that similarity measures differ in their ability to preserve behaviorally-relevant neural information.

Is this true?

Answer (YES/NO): NO